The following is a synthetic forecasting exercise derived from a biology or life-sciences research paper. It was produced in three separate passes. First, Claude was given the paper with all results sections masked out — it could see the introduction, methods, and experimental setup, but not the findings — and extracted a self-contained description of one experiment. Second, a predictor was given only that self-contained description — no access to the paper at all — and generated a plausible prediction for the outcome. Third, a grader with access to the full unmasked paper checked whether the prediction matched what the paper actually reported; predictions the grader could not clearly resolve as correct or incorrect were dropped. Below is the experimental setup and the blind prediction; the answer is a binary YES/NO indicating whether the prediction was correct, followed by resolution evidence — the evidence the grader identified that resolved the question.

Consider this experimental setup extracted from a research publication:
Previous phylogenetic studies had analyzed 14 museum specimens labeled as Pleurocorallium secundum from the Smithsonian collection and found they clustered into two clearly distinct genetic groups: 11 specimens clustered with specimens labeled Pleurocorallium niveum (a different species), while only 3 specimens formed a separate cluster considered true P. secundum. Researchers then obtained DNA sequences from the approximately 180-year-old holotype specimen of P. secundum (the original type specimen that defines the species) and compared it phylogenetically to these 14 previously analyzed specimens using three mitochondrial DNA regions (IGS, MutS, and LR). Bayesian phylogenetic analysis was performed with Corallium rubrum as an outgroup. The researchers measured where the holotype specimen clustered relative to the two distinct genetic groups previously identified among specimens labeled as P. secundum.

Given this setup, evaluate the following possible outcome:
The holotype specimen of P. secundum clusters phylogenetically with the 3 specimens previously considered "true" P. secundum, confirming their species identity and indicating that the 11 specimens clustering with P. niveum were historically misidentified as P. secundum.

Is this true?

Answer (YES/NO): YES